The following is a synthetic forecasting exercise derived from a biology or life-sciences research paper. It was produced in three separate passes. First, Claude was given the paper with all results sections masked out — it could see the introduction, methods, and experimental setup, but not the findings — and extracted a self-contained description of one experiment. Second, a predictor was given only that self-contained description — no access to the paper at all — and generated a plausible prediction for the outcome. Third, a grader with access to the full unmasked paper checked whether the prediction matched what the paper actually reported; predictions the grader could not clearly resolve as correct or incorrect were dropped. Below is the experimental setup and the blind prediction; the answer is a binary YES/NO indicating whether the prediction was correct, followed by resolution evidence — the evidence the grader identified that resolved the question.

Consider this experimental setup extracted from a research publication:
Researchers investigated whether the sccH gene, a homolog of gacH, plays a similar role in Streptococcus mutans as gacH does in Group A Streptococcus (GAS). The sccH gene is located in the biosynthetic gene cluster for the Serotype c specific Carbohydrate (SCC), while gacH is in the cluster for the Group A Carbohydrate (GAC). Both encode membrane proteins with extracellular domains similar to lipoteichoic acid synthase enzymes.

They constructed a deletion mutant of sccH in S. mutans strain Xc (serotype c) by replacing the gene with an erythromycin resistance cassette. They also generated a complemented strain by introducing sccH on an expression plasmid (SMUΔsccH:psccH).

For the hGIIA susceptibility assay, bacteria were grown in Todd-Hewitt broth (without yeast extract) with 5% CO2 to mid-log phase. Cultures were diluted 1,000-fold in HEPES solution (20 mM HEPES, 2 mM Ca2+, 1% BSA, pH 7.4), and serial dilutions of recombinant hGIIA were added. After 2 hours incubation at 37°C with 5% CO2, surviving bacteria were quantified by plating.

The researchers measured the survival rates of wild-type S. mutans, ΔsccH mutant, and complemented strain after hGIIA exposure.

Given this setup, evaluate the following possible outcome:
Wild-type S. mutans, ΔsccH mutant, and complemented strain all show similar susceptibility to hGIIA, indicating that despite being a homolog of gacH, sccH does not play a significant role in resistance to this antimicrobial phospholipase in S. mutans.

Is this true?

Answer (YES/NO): NO